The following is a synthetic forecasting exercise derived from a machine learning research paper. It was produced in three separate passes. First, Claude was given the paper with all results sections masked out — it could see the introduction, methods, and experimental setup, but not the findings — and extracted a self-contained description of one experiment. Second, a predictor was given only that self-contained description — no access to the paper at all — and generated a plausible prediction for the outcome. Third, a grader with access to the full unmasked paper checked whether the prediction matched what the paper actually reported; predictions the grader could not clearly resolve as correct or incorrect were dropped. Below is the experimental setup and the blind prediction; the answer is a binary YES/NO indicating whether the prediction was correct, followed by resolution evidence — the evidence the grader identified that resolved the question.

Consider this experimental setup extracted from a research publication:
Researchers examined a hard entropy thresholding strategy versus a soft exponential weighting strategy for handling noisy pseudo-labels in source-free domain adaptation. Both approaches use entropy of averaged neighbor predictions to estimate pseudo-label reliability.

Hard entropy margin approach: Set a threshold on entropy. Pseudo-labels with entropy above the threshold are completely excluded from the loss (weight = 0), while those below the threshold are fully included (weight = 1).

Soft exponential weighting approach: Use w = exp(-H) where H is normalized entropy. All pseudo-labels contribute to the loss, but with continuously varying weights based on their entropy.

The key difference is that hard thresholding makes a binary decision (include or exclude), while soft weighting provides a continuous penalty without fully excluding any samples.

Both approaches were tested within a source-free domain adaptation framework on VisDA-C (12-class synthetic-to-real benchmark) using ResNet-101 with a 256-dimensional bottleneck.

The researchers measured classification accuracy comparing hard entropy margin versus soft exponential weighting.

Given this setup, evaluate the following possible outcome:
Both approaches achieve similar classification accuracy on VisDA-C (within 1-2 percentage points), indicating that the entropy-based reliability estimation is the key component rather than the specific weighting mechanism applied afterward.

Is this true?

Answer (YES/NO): NO